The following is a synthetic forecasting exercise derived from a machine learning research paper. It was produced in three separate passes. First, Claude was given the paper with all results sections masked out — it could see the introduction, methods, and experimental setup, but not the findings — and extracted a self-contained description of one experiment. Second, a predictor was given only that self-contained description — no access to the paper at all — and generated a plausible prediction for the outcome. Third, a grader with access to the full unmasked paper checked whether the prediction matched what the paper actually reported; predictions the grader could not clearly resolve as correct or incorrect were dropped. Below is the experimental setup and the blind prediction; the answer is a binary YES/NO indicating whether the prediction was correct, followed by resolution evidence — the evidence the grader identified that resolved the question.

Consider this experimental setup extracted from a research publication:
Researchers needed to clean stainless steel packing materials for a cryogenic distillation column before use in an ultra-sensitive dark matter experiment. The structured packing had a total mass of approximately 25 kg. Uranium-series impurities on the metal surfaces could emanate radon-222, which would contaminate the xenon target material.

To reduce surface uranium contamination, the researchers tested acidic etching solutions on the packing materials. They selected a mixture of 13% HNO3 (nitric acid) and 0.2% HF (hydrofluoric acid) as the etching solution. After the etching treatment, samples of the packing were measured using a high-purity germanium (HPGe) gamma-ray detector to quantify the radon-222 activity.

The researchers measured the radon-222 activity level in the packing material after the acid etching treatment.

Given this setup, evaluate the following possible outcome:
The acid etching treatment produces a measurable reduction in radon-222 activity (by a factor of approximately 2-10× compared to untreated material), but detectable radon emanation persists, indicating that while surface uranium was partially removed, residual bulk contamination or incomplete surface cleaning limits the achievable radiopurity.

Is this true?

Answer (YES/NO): NO